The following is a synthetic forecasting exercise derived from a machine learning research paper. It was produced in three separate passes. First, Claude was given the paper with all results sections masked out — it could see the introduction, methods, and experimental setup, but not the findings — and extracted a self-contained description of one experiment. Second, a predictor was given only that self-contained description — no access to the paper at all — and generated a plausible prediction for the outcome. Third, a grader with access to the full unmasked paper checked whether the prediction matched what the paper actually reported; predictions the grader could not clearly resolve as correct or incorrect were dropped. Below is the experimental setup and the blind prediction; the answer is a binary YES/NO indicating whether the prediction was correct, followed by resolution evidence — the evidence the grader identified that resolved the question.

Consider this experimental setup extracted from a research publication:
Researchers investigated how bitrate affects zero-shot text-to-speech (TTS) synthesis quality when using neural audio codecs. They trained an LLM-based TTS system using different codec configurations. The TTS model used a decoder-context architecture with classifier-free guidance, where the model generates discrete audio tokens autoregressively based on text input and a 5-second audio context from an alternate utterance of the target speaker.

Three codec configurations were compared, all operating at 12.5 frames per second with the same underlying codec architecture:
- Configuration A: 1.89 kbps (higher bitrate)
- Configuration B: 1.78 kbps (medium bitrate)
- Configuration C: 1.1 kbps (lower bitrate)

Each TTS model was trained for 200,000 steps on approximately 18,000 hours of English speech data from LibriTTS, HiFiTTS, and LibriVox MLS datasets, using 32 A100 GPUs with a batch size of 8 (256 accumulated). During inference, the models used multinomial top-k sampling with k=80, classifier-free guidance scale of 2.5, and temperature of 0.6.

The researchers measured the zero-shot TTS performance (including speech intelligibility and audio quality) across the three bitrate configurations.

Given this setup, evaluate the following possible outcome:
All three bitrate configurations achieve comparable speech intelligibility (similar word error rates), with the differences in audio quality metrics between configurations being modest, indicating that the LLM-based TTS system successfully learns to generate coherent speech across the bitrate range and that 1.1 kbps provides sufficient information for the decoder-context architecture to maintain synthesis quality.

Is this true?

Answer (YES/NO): NO